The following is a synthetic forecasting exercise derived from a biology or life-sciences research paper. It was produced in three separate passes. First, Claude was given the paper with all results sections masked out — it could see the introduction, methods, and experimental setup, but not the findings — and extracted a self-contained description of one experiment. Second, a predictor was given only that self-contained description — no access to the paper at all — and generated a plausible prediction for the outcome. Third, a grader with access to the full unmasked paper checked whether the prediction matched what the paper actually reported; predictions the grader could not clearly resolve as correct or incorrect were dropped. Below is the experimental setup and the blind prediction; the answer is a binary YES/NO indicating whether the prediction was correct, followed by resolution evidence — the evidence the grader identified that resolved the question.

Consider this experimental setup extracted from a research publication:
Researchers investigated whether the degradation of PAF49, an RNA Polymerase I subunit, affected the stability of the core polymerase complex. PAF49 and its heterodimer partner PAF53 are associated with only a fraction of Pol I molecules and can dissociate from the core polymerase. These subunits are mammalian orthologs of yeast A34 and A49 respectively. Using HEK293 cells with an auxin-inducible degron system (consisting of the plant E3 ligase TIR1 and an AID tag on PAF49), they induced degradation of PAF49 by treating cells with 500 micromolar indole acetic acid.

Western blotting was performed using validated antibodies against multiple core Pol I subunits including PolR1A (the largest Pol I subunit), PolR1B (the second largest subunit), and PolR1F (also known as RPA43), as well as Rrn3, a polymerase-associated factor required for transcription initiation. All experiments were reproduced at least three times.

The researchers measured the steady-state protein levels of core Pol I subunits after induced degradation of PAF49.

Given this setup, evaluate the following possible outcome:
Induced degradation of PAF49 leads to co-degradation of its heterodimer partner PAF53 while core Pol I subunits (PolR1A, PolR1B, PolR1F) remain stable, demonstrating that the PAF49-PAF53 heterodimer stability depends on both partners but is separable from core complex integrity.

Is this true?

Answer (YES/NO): NO